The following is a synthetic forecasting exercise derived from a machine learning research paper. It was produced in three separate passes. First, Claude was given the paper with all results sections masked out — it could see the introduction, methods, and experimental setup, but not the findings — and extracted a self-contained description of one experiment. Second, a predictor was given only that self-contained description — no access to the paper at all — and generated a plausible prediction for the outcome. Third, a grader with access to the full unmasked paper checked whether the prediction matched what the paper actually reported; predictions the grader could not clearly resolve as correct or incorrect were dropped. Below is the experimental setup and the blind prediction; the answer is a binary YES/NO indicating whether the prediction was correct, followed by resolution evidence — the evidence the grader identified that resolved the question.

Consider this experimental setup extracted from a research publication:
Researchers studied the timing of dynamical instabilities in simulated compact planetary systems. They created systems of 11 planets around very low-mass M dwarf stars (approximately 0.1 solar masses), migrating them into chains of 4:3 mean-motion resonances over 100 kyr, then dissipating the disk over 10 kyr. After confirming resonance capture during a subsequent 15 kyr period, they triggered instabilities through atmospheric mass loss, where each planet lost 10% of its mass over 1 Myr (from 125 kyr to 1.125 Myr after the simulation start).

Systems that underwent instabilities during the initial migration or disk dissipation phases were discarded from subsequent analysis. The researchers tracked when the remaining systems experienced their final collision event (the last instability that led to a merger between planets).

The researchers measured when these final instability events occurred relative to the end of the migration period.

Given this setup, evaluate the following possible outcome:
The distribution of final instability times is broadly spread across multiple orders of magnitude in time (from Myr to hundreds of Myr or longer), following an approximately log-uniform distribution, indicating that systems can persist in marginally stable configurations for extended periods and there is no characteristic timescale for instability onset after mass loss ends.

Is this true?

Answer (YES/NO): NO